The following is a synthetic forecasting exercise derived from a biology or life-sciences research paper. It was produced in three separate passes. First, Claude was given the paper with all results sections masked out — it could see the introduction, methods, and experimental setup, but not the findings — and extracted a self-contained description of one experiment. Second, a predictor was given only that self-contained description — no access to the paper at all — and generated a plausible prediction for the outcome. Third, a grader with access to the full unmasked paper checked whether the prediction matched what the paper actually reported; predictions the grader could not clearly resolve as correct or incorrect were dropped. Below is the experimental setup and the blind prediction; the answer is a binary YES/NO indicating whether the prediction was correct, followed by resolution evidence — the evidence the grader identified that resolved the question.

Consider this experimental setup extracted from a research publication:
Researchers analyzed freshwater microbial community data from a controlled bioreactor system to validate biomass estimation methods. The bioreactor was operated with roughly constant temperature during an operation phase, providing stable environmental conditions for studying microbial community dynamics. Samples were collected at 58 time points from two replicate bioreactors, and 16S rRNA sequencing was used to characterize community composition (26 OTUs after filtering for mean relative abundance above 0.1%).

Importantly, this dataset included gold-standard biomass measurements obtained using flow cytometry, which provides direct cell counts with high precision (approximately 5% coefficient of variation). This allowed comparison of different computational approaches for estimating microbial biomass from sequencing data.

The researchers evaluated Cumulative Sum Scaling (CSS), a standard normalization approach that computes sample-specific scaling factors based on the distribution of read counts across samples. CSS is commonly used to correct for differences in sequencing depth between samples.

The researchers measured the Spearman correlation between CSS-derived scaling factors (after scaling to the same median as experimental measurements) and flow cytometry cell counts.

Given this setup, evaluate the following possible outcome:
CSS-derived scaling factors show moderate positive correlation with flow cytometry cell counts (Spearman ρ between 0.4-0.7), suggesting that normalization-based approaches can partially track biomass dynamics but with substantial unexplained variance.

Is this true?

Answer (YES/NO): NO